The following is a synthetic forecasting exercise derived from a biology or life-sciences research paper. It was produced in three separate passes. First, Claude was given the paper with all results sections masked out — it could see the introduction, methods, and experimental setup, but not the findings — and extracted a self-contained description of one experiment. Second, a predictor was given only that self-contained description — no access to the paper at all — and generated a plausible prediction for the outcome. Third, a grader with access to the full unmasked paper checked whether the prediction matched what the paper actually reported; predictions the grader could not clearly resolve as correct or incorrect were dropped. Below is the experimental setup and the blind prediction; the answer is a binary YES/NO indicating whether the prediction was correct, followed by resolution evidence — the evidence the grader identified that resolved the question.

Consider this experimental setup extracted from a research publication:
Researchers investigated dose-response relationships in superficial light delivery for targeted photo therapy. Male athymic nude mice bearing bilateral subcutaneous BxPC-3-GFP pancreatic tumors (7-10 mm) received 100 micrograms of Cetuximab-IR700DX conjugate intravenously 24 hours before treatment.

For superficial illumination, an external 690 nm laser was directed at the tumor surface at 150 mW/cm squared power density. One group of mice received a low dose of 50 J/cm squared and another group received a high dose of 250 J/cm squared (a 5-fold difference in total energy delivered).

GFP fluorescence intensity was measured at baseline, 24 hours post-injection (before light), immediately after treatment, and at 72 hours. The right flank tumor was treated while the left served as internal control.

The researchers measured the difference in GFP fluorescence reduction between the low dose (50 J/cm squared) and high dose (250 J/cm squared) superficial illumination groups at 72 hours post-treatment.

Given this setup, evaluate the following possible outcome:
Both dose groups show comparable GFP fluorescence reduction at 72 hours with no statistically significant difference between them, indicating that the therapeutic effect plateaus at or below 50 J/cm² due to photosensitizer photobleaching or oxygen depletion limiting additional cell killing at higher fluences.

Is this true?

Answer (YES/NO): NO